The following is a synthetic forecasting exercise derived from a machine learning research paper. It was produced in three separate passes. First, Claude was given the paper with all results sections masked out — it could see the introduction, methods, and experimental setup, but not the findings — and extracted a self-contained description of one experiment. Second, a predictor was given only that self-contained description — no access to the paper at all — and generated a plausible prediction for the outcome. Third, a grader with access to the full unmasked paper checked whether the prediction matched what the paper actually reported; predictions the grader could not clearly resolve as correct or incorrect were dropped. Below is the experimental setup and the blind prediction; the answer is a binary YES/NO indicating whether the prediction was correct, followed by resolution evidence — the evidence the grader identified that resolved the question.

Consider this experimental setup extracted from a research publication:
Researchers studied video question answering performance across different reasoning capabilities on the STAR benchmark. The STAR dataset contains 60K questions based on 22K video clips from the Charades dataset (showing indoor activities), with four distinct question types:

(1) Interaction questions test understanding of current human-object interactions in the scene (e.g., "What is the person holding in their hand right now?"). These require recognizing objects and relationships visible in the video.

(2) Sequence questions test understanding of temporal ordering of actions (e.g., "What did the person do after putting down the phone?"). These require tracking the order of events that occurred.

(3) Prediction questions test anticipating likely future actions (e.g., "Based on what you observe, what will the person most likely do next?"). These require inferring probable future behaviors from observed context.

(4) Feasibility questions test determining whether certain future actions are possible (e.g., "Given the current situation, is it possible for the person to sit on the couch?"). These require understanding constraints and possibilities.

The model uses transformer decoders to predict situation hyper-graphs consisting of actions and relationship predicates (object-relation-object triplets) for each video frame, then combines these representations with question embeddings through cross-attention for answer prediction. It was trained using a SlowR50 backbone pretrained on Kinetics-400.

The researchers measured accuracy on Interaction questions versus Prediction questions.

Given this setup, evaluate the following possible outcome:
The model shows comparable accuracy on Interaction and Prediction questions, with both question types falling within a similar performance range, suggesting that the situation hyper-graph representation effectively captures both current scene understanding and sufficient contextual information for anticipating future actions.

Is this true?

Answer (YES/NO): NO